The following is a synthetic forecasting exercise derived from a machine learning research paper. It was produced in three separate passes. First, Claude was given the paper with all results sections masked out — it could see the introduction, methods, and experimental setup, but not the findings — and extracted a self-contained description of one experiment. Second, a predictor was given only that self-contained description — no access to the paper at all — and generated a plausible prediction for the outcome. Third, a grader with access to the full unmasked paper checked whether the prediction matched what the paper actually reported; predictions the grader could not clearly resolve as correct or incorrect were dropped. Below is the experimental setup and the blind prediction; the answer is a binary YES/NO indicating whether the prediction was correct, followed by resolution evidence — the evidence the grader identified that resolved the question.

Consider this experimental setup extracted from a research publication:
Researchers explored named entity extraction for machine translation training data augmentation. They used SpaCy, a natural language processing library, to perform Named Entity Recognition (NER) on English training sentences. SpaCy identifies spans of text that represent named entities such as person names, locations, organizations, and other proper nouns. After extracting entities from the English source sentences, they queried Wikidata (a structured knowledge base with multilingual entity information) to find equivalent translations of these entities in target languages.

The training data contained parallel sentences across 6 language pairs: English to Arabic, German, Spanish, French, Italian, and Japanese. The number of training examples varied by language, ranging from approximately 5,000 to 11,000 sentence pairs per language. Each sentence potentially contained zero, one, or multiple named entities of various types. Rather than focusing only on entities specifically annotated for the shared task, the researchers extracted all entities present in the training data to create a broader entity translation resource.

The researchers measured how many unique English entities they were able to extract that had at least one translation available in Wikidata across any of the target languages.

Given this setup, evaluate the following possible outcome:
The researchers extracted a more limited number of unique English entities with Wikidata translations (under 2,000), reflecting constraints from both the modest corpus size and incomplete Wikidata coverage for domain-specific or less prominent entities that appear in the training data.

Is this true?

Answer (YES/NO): NO